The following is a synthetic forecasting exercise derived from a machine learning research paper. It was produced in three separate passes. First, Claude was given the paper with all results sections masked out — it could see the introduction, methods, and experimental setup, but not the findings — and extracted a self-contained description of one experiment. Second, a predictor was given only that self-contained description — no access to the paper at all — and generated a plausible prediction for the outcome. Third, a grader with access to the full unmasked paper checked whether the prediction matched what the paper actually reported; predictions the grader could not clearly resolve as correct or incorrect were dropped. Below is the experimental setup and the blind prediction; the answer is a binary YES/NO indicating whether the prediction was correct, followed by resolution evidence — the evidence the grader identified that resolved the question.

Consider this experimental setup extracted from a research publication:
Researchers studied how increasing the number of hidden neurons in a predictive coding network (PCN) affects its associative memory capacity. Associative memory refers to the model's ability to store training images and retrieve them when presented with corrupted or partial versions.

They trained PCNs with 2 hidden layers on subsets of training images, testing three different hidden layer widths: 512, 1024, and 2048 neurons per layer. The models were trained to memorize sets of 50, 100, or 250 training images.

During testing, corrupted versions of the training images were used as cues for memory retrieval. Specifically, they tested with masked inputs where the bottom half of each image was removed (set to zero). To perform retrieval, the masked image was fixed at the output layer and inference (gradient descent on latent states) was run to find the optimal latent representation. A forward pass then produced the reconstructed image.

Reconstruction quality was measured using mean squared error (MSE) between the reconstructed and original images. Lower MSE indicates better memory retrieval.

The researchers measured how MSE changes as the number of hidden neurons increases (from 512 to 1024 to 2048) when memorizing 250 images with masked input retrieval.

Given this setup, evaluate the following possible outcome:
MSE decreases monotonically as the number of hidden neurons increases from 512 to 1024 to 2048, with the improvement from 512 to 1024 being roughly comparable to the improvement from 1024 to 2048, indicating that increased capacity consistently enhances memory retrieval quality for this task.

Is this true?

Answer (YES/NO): NO